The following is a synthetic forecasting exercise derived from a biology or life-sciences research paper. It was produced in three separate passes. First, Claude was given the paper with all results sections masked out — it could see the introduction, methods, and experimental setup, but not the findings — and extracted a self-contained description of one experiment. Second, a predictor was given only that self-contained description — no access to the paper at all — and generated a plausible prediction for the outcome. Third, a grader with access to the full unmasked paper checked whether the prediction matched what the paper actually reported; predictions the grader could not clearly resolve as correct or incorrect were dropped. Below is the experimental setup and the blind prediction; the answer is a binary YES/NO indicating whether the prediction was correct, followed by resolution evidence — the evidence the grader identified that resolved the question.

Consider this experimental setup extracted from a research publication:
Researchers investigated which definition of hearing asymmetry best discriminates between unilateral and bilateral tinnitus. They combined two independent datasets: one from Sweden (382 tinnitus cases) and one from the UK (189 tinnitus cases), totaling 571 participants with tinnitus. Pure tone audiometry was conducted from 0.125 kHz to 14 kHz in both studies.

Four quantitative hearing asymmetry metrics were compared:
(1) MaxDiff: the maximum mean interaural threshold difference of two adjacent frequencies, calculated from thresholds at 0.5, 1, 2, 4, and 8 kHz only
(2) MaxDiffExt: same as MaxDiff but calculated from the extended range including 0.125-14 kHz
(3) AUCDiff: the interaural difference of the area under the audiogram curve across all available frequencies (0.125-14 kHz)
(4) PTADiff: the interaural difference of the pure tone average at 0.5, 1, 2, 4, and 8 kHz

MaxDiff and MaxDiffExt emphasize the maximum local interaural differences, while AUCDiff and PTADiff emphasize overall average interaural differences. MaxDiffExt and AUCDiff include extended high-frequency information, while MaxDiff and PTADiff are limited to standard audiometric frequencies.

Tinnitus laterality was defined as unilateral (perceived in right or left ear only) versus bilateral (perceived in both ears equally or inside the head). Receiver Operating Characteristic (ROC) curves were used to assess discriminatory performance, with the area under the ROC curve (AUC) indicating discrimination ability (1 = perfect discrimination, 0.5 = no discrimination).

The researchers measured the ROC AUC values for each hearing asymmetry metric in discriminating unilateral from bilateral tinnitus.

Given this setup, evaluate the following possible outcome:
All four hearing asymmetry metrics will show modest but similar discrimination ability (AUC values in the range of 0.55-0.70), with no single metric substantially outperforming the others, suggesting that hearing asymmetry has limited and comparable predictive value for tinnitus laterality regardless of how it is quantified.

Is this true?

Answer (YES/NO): NO